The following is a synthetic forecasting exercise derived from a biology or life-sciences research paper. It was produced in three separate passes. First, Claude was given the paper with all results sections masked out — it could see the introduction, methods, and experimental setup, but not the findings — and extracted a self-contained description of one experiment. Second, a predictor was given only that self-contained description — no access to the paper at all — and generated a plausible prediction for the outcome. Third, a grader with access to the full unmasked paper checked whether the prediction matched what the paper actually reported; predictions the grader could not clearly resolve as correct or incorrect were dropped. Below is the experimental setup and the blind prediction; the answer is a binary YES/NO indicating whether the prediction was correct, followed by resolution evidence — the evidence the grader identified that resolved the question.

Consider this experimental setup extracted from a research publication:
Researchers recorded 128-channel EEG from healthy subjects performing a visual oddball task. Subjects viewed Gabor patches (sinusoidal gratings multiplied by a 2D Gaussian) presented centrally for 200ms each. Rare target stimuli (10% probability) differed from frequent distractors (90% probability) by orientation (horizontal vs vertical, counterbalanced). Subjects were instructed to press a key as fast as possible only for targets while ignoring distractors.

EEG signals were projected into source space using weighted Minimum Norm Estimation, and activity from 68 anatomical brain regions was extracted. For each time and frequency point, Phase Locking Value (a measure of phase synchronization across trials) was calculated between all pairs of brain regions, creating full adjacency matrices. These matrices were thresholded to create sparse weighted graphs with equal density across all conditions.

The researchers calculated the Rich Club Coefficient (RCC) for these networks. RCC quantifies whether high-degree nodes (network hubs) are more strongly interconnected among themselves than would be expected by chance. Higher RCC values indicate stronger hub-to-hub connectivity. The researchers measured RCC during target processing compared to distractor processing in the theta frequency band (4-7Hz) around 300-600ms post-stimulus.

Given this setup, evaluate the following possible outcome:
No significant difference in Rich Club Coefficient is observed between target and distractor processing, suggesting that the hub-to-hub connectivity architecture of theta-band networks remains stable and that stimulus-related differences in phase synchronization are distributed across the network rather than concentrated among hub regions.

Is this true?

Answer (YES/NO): NO